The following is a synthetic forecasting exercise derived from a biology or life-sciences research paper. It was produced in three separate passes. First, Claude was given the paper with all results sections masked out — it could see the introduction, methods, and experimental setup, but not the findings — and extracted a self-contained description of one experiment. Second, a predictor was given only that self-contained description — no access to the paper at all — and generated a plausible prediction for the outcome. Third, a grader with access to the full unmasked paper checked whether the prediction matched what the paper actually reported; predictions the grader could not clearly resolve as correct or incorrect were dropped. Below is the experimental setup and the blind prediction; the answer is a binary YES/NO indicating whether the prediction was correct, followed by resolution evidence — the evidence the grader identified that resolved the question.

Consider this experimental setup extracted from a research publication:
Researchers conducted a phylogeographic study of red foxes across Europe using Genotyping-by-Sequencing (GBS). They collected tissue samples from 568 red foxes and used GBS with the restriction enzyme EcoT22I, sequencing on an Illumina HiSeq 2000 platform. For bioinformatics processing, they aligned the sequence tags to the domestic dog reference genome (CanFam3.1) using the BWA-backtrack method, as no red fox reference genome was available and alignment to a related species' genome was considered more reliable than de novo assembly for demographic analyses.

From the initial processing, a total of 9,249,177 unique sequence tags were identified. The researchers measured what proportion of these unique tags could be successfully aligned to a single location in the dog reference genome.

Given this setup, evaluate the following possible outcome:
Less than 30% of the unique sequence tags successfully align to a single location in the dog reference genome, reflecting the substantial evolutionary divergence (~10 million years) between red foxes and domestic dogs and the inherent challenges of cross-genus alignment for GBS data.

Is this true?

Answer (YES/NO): NO